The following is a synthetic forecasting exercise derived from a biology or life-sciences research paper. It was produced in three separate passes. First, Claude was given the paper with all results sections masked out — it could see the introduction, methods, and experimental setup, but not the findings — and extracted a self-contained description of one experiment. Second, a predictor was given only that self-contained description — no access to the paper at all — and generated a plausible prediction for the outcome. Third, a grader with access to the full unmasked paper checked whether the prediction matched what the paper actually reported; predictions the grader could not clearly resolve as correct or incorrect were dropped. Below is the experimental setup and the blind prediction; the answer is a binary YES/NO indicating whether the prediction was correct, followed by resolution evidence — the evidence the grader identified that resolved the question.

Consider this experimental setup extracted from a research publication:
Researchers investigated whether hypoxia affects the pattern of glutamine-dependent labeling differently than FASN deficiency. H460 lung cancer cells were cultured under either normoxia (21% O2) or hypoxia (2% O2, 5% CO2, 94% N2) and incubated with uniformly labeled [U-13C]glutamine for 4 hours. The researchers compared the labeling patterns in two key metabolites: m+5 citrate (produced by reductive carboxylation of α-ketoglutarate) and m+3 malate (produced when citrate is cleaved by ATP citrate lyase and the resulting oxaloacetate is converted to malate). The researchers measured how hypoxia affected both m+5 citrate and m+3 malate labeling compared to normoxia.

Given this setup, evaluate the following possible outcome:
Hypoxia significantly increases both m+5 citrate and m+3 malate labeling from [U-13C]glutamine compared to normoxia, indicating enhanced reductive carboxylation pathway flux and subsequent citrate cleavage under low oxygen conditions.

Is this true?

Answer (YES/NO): YES